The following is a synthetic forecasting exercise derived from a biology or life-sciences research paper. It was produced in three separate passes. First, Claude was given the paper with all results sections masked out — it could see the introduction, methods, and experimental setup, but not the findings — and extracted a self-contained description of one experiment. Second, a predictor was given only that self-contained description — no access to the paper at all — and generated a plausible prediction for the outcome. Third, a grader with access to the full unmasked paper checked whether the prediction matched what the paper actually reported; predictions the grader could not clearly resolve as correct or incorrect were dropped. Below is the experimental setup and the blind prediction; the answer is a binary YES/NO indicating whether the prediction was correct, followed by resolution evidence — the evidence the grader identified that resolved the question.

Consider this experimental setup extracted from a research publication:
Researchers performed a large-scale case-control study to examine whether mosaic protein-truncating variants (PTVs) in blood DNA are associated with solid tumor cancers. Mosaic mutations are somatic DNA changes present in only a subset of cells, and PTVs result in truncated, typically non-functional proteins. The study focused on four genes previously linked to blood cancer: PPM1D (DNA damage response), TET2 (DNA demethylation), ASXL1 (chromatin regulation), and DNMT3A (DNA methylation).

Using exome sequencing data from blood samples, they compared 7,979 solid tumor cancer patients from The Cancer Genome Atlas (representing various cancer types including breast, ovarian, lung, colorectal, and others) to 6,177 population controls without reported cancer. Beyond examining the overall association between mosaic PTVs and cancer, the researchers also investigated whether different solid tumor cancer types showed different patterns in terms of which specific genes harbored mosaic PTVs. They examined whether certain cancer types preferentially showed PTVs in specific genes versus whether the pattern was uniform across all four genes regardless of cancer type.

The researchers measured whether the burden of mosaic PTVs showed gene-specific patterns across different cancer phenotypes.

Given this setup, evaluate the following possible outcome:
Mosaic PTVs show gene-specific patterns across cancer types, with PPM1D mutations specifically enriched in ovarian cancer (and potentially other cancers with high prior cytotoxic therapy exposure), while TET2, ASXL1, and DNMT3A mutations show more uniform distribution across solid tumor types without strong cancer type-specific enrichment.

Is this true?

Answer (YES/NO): NO